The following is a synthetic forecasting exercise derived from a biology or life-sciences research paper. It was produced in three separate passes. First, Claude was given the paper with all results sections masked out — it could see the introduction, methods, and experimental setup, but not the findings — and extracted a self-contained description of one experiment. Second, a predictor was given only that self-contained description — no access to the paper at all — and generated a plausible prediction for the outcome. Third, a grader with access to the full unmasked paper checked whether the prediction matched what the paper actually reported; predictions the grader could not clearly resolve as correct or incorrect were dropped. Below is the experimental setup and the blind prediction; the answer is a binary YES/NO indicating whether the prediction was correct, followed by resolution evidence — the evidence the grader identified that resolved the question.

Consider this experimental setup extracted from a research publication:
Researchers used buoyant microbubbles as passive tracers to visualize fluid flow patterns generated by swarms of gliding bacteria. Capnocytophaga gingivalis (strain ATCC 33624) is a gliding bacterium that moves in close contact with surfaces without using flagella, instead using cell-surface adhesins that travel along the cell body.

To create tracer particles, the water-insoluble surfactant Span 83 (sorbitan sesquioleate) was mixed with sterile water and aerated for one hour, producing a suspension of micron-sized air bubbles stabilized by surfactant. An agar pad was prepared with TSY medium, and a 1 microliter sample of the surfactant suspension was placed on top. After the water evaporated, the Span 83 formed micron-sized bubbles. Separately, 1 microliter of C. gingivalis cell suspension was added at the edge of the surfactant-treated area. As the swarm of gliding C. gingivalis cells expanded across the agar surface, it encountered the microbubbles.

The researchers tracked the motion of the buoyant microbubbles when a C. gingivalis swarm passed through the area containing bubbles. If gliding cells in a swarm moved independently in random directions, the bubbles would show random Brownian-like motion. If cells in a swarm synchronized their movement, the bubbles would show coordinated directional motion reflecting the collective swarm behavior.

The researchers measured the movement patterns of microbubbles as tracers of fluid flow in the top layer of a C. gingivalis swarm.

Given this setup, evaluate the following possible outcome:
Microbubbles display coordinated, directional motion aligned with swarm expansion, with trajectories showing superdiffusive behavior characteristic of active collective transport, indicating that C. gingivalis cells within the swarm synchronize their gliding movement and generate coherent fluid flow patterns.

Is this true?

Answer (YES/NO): NO